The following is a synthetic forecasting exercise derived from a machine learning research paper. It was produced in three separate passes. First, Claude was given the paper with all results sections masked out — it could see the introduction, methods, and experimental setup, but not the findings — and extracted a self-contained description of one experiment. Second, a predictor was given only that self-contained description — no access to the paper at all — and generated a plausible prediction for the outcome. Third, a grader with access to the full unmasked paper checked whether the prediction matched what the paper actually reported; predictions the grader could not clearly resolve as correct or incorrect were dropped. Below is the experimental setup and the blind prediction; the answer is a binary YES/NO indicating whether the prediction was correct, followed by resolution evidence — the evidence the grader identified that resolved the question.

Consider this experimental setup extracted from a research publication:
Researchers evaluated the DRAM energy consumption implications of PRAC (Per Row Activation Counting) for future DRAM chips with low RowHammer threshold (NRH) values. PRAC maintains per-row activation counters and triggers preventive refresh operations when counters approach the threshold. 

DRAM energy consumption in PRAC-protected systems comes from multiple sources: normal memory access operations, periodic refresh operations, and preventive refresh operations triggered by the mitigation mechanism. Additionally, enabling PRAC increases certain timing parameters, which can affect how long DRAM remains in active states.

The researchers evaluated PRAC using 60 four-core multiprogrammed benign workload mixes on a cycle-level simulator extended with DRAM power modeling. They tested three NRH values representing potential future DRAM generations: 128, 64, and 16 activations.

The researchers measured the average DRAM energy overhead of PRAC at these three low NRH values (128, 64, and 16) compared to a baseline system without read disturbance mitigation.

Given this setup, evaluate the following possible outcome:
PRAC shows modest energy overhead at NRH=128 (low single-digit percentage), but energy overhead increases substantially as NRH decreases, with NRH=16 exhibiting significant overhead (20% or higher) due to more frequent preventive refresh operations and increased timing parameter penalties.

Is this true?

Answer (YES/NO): NO